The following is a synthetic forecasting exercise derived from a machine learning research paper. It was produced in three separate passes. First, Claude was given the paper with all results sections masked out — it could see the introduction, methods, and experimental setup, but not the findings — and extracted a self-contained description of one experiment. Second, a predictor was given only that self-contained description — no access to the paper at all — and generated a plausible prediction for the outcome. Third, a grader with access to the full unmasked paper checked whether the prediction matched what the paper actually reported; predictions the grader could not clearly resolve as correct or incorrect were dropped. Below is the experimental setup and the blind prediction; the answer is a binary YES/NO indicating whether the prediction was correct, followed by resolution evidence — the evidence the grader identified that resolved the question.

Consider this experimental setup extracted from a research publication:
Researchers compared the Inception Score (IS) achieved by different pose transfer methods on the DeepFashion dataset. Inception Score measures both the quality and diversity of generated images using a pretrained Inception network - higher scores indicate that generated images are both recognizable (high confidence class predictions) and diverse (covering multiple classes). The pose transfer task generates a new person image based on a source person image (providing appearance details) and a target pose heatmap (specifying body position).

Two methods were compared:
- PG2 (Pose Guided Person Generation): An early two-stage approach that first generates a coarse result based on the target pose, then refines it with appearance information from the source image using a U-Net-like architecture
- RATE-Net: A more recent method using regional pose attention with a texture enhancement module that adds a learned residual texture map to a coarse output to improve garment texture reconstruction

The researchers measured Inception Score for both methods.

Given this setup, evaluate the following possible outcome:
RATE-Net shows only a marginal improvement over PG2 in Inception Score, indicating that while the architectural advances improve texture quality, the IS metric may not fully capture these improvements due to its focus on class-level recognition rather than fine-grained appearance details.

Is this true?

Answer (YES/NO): NO